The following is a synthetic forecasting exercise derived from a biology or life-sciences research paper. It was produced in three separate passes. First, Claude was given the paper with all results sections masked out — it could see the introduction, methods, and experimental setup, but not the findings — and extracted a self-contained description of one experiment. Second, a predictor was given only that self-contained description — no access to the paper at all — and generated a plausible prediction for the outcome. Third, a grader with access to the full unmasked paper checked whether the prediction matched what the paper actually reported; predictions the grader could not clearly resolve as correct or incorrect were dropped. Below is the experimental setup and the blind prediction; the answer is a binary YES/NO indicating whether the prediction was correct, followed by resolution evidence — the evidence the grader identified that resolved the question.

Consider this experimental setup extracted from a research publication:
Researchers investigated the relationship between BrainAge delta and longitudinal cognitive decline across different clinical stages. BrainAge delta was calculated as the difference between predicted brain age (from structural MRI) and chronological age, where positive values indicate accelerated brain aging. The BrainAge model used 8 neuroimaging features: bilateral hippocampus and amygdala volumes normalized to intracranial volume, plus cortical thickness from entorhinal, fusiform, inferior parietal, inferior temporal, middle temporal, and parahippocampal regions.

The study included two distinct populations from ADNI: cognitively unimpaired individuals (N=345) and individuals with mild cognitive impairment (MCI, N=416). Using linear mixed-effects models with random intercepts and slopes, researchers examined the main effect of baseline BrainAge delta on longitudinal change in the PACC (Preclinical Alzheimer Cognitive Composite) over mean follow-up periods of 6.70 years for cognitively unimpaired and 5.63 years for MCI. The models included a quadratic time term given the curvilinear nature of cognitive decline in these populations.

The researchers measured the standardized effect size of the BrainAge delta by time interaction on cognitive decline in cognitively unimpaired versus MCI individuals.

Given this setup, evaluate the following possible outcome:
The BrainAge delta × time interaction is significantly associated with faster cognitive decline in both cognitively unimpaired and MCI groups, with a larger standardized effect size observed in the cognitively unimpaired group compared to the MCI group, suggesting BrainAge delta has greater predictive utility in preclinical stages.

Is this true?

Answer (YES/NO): NO